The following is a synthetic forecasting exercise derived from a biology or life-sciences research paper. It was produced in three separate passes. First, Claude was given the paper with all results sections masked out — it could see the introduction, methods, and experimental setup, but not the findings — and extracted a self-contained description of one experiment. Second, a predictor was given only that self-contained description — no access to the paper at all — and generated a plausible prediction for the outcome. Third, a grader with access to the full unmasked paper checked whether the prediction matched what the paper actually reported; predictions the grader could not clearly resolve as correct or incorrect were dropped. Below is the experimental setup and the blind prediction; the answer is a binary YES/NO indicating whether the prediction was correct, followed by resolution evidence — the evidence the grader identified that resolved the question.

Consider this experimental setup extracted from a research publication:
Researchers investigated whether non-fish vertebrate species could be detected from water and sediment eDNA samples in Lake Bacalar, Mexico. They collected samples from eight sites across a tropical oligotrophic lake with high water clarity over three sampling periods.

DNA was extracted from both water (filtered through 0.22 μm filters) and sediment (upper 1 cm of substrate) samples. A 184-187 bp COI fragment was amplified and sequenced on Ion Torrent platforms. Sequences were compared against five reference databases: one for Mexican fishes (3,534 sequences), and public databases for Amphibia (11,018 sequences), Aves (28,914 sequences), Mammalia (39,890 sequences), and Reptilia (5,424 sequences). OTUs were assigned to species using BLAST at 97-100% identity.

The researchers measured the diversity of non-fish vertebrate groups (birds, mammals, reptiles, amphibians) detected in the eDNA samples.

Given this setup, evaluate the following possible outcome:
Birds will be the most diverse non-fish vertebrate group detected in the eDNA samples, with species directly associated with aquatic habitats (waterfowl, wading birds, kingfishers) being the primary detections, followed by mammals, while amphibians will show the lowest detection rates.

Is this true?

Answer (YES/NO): NO